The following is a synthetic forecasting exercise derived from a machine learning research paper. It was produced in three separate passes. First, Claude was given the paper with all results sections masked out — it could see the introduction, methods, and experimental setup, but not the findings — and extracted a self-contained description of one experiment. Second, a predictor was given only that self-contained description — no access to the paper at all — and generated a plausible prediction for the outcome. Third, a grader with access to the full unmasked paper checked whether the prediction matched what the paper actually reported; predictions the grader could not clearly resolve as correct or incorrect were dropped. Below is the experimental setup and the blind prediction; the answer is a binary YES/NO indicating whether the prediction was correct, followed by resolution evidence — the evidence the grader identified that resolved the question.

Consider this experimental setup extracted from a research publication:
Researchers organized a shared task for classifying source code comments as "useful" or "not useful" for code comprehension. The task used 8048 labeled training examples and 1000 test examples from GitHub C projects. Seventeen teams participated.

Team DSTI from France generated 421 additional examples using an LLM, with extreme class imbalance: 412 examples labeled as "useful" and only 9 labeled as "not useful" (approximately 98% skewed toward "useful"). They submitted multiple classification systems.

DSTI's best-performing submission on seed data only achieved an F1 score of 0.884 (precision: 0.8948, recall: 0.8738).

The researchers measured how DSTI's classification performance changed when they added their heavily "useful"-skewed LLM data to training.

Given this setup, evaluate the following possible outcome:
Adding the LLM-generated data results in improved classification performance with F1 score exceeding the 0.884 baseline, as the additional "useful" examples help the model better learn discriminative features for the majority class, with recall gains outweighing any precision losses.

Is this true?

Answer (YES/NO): NO